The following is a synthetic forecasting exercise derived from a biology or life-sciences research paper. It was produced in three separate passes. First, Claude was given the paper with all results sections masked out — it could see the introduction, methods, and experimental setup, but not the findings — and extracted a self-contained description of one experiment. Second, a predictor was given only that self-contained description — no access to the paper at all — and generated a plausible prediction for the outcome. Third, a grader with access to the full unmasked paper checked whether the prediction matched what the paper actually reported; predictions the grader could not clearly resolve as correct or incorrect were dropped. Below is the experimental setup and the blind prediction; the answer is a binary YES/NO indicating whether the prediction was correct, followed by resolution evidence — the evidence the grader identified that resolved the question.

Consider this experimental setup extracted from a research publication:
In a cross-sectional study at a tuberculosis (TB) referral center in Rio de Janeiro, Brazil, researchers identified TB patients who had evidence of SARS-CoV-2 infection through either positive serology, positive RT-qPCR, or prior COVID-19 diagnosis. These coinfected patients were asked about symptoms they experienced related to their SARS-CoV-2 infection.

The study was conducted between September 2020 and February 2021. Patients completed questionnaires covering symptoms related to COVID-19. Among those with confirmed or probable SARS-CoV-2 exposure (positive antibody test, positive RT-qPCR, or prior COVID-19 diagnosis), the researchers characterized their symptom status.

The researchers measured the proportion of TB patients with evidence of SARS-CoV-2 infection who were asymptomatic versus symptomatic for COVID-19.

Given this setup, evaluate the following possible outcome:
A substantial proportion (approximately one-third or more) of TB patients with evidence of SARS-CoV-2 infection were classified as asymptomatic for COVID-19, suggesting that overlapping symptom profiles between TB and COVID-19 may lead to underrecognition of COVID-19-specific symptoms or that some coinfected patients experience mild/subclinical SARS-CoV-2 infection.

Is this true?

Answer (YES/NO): YES